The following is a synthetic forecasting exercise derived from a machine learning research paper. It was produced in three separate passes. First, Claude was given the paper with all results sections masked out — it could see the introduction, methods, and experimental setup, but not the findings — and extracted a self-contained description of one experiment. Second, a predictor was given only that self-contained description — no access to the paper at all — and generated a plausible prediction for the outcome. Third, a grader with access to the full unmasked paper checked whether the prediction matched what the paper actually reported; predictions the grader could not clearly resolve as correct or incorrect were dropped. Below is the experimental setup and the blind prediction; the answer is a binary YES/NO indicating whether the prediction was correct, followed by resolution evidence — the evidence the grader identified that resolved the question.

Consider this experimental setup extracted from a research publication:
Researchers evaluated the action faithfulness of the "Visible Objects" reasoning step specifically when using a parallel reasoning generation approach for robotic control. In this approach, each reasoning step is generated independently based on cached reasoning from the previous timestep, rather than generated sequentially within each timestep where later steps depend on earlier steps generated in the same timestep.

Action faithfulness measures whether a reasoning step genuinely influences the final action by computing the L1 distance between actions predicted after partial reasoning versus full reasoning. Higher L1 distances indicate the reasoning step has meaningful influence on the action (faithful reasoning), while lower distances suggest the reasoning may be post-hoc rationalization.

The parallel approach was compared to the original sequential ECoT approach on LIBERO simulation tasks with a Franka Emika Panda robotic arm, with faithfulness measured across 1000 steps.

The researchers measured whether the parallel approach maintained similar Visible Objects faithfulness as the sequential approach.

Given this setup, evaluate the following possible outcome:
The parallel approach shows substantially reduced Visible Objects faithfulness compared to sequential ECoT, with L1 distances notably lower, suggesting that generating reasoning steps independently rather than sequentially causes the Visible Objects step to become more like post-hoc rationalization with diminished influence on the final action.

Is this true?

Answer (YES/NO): NO